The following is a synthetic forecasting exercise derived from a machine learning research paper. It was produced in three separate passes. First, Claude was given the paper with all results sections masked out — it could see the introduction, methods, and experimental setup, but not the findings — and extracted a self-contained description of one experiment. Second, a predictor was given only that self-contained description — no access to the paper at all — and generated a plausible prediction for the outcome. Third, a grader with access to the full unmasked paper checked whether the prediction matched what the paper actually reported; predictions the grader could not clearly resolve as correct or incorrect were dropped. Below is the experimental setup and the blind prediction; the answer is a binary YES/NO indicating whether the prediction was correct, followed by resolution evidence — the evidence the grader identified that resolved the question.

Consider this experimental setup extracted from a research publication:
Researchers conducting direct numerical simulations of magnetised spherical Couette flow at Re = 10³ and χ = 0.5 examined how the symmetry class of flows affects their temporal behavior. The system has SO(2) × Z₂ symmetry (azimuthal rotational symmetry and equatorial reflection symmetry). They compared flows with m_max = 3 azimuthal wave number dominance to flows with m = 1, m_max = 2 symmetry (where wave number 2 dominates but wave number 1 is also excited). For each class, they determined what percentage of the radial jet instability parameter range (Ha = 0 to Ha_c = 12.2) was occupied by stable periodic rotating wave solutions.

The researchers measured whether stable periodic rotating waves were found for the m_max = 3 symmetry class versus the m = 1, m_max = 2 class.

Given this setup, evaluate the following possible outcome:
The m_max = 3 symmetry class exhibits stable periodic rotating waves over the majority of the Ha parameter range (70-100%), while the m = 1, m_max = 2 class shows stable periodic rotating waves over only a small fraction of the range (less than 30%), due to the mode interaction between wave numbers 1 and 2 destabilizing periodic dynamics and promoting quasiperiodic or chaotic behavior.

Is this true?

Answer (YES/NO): NO